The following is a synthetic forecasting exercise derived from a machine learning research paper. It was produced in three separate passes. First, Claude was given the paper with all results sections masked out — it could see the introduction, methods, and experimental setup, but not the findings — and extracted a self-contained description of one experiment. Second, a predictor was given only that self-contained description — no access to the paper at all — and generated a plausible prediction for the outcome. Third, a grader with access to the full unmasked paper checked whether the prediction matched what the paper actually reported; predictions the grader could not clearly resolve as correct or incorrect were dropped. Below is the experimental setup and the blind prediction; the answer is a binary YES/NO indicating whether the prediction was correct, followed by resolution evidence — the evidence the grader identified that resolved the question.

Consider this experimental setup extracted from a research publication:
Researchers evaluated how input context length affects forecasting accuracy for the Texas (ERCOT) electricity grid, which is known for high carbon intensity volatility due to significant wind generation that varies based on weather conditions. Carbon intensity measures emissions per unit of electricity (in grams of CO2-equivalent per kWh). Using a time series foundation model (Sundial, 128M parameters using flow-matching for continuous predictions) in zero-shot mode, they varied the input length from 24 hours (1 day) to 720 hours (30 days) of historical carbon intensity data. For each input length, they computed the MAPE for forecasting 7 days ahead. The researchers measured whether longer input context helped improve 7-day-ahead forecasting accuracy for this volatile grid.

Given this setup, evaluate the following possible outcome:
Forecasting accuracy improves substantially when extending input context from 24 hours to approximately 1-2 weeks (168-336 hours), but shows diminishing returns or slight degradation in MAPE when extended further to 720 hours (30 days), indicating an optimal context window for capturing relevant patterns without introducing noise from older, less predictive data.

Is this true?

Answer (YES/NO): NO